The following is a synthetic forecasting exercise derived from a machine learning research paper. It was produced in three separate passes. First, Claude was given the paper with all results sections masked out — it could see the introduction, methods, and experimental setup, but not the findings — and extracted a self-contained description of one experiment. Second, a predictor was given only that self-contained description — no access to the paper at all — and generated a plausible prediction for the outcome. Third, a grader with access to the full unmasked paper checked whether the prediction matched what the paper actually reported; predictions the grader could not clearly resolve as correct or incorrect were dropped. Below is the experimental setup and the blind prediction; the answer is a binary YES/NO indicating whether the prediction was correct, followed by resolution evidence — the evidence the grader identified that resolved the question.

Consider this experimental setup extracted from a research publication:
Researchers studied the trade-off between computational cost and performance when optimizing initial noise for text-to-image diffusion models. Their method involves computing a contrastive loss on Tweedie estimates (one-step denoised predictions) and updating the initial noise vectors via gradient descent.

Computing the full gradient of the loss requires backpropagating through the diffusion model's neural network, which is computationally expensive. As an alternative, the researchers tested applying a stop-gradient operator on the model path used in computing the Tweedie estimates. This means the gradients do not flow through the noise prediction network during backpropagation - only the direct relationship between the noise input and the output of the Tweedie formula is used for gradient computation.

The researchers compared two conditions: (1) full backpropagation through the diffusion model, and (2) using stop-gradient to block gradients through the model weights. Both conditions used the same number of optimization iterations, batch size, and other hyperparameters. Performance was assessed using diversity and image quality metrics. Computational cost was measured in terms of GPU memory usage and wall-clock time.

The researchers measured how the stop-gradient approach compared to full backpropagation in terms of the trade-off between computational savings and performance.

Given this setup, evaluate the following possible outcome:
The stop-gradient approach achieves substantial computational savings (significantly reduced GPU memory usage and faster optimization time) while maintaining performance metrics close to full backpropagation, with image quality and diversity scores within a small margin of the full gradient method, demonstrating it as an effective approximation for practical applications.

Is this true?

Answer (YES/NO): YES